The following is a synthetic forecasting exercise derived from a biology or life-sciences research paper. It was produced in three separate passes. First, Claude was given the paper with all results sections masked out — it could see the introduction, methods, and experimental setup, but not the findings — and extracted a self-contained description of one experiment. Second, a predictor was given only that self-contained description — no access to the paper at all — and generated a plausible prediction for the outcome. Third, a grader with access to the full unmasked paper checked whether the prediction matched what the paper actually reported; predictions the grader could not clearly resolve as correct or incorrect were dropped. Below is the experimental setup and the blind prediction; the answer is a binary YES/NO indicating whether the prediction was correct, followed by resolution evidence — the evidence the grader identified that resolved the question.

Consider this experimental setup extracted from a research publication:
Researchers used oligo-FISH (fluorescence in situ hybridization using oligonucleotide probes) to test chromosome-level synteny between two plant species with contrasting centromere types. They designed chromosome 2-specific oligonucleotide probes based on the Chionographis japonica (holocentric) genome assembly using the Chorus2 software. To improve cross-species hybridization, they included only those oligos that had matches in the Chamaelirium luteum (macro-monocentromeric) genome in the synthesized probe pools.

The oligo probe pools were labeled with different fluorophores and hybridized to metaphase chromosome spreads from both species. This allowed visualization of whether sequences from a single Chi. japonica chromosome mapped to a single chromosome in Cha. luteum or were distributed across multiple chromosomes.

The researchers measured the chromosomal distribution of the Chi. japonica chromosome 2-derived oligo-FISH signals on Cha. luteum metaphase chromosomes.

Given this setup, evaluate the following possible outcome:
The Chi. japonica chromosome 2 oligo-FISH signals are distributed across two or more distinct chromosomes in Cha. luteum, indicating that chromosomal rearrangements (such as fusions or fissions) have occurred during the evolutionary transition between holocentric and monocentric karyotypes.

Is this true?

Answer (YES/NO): YES